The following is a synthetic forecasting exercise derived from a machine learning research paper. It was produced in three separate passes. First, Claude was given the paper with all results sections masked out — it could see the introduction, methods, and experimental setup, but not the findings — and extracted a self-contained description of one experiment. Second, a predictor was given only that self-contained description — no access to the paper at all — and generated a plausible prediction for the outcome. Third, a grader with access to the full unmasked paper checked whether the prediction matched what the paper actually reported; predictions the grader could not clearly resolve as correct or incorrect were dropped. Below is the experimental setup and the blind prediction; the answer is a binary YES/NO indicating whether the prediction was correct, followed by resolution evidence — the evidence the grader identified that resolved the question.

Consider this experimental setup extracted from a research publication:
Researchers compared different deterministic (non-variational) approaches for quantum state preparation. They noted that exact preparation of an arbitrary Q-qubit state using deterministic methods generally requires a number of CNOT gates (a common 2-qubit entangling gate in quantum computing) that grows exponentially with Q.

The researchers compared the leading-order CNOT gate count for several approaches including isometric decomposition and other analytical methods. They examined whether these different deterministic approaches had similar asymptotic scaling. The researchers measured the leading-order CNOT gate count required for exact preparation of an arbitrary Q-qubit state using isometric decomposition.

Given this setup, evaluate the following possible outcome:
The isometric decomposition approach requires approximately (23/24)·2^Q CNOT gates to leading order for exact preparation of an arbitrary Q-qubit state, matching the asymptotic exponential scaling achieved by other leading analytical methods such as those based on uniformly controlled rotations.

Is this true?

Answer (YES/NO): NO